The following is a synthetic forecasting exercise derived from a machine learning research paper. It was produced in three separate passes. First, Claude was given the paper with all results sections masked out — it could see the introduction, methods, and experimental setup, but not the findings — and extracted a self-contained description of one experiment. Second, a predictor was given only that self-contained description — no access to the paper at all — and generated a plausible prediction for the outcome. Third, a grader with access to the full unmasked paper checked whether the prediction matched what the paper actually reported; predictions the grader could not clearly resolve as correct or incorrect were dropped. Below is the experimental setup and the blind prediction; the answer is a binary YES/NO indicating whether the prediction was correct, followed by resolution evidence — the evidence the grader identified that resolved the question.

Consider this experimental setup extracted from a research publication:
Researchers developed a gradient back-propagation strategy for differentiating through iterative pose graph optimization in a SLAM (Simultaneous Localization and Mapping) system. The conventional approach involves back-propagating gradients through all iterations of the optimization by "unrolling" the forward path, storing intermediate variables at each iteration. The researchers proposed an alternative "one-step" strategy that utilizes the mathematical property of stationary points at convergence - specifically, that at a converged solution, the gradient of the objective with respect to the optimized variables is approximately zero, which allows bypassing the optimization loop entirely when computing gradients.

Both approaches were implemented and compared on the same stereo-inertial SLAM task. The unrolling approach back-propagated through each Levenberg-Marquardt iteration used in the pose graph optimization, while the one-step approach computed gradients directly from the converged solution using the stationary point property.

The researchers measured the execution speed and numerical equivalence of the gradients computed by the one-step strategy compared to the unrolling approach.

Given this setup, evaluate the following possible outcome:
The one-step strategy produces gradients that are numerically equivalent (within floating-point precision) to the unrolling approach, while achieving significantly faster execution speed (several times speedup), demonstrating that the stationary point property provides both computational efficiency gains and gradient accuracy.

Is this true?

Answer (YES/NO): NO